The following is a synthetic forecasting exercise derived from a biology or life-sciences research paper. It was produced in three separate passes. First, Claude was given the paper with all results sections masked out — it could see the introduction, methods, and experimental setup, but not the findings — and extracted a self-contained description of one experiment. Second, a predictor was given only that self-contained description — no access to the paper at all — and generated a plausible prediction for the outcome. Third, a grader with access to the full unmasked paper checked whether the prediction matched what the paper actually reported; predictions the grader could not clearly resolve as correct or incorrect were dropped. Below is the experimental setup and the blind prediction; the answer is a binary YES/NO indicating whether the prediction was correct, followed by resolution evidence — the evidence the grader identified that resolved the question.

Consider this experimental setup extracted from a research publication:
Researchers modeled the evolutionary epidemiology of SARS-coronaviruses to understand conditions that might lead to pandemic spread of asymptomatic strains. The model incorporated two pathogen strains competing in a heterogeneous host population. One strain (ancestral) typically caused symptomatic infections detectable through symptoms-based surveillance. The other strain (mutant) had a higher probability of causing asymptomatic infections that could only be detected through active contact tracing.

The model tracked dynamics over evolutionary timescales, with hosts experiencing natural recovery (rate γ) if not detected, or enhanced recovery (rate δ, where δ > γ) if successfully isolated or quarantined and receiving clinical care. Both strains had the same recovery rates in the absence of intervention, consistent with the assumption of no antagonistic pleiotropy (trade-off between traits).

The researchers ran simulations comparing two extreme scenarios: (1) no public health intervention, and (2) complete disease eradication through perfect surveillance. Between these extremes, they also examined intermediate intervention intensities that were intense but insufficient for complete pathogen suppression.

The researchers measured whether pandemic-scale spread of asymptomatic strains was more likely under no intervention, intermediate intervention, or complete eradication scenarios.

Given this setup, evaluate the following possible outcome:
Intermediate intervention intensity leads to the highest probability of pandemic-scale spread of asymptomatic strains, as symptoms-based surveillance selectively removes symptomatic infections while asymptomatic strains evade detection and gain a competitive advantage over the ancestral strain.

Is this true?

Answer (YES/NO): YES